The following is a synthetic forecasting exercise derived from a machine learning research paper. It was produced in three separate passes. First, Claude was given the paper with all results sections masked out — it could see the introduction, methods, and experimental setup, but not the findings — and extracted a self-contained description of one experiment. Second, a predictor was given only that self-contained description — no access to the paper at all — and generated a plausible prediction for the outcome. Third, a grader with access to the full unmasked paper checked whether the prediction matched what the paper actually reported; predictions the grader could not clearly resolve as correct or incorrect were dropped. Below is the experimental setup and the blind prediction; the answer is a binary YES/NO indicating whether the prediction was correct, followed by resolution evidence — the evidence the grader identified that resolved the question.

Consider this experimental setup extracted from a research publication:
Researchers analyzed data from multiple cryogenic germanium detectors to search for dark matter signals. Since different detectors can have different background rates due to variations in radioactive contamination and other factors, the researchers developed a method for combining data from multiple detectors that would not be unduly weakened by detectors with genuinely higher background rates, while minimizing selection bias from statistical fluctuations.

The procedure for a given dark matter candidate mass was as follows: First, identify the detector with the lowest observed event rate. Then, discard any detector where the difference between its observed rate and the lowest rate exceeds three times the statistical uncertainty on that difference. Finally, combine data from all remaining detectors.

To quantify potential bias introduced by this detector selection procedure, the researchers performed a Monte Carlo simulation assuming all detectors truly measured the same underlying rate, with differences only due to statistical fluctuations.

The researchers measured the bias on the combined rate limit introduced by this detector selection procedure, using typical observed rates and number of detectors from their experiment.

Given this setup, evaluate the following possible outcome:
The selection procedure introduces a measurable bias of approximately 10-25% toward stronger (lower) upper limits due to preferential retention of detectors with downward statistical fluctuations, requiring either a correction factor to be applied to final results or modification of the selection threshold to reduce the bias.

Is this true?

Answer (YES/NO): NO